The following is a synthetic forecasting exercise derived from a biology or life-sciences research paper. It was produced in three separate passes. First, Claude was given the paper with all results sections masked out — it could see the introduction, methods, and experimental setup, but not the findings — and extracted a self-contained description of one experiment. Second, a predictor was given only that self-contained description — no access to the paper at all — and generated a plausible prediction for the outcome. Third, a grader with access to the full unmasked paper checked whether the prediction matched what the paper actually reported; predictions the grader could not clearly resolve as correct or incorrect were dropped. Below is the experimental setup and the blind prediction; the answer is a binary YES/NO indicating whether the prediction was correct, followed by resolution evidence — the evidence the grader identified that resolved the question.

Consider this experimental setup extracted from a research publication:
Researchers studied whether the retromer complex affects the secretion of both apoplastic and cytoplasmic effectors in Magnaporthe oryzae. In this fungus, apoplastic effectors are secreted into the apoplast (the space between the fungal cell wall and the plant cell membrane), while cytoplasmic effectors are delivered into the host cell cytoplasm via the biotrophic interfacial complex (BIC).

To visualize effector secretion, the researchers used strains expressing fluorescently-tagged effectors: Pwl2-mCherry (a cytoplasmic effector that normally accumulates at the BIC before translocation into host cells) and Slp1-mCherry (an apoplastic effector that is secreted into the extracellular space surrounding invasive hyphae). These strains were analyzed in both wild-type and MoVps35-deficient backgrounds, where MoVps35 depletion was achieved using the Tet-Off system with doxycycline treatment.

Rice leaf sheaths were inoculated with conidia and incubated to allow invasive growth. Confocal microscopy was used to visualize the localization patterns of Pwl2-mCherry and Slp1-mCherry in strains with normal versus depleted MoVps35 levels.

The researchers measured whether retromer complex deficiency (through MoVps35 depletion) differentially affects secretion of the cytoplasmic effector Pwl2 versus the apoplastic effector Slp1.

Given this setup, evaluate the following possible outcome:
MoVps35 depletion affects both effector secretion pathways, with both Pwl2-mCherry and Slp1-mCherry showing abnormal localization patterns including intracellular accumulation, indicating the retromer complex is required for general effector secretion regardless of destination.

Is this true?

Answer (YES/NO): YES